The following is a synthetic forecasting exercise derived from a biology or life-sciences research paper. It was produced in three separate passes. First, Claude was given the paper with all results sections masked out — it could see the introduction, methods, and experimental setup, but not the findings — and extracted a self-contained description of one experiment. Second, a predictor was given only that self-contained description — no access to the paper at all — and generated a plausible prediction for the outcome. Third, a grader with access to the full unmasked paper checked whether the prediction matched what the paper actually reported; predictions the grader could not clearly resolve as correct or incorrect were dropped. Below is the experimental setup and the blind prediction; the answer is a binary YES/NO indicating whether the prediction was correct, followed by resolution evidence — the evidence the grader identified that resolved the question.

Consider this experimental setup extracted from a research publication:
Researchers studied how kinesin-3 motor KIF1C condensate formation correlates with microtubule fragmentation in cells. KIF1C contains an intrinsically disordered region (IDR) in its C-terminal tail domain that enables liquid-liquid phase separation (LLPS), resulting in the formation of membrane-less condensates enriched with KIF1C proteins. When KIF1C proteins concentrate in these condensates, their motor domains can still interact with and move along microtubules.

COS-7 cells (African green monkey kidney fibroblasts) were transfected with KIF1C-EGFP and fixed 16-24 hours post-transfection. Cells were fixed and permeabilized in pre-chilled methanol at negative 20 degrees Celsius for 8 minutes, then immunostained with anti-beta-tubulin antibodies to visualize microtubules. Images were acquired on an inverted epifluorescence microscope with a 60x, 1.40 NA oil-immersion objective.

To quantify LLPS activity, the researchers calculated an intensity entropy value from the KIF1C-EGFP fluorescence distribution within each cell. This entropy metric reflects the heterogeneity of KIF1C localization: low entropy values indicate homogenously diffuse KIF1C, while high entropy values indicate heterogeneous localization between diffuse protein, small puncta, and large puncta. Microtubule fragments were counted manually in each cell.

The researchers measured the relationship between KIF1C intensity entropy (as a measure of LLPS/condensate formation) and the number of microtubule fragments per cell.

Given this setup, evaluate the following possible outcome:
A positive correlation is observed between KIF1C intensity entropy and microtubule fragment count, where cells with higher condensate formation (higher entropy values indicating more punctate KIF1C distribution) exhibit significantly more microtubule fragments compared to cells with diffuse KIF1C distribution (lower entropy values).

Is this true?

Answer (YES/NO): YES